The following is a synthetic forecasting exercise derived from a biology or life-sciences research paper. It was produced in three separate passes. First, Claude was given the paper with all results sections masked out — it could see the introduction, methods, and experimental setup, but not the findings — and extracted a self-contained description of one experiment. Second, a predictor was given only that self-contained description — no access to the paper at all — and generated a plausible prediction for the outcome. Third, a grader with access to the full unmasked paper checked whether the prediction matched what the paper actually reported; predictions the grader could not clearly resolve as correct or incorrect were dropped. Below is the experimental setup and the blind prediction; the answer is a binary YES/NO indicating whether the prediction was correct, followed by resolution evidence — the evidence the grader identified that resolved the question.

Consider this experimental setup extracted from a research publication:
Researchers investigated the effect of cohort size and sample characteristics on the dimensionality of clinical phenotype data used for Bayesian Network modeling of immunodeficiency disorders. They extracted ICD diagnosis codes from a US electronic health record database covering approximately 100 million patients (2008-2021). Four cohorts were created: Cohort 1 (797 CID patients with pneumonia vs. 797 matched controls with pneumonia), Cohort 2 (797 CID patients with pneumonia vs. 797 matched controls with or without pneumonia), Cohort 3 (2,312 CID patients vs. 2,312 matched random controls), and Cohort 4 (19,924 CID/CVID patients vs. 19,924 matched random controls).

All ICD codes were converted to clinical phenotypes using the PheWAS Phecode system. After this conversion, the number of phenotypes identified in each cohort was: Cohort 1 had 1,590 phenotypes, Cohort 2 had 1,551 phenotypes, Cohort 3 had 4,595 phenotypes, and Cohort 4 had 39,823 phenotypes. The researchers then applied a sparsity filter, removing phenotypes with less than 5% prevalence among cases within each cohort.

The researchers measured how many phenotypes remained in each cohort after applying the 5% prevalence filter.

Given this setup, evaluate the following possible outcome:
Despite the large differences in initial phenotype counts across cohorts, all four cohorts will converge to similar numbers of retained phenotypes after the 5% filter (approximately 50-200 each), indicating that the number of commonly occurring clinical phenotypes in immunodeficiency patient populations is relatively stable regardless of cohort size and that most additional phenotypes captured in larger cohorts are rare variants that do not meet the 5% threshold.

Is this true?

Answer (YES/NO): NO